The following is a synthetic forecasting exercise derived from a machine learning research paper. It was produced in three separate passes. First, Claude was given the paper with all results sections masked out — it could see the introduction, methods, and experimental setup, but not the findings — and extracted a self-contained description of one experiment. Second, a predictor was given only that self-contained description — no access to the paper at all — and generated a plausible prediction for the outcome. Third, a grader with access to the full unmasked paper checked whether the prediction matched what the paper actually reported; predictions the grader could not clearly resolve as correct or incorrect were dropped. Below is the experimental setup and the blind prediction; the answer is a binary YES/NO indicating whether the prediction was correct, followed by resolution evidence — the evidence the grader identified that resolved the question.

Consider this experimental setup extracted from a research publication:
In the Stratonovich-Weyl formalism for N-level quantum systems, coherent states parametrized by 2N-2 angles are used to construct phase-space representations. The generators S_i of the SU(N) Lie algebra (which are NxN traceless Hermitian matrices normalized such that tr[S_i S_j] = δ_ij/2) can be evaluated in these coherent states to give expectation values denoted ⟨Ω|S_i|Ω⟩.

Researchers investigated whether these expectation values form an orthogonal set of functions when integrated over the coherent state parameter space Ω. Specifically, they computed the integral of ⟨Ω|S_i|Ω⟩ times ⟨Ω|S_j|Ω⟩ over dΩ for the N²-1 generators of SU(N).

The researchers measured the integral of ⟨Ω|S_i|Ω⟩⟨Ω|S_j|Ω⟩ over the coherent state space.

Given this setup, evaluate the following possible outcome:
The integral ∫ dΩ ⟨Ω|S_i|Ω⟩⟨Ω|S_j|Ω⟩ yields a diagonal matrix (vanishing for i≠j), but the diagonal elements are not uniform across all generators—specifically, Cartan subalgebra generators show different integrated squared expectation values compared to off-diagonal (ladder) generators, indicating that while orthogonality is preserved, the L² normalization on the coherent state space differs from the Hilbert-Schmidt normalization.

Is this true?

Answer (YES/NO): NO